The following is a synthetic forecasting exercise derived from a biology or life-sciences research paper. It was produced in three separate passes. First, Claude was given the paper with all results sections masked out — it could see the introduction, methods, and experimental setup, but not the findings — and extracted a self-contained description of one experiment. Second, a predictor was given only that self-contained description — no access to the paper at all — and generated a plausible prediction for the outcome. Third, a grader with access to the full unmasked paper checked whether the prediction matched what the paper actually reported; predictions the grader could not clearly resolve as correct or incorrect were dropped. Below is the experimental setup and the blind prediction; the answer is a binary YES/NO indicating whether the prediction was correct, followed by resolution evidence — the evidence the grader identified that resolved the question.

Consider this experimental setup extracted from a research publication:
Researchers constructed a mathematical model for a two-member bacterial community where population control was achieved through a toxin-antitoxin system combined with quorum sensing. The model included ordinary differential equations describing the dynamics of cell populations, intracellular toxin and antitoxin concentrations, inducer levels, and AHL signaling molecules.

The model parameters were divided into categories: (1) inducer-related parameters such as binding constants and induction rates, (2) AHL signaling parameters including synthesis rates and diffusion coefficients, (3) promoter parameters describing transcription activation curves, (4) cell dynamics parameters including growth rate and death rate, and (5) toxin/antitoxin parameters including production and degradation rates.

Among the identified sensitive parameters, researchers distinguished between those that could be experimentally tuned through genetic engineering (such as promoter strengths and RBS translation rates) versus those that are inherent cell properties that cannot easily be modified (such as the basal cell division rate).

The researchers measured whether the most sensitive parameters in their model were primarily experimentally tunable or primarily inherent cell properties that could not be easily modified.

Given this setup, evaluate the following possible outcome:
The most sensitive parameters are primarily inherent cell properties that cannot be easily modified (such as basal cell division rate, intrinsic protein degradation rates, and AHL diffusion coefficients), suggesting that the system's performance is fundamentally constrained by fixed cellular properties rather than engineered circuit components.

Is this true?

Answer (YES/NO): YES